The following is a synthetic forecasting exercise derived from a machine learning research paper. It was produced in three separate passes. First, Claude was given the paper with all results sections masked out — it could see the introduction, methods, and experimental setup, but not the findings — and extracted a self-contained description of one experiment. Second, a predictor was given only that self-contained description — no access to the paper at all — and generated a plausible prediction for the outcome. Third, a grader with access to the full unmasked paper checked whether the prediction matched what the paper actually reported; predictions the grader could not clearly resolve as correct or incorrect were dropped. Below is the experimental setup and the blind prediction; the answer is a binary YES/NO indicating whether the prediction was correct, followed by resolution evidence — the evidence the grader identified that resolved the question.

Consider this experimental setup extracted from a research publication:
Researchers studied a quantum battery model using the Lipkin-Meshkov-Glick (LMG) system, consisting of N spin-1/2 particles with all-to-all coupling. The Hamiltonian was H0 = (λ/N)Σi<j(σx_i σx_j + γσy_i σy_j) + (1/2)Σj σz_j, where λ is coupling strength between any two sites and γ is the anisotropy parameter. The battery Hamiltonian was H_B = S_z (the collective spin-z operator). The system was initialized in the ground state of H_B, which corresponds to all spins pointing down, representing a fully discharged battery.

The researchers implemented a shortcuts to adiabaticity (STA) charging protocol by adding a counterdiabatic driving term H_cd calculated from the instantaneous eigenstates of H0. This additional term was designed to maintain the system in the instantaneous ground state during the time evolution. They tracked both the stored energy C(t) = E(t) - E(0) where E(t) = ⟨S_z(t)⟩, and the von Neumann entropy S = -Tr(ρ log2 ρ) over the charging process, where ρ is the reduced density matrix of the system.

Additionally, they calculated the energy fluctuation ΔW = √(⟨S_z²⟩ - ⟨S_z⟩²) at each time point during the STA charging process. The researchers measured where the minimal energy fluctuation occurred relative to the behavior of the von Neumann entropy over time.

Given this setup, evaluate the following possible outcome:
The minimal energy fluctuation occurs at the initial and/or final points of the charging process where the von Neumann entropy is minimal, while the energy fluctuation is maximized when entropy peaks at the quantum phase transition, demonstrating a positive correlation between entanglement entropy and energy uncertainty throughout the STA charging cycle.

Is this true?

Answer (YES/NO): NO